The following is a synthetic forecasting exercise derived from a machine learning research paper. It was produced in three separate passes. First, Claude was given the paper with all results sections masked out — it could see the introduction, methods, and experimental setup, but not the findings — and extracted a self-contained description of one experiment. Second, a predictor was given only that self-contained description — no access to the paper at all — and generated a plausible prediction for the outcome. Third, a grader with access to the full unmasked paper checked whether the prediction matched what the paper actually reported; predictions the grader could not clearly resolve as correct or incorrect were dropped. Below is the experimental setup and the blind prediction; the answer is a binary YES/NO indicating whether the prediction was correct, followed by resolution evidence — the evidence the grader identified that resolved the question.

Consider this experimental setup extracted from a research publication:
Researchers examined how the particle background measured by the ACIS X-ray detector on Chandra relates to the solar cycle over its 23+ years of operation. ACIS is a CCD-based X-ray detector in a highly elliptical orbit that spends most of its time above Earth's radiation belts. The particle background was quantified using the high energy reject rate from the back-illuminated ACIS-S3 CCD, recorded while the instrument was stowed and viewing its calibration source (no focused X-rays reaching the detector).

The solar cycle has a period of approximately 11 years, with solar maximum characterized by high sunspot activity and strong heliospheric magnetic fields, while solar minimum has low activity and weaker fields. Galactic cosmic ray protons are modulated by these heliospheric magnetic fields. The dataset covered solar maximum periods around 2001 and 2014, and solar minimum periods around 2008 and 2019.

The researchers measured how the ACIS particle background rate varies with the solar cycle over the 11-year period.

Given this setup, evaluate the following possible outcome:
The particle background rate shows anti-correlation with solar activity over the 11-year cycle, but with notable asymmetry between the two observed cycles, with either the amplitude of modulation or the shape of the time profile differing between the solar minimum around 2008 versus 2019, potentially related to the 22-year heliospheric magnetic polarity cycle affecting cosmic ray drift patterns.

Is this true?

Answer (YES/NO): YES